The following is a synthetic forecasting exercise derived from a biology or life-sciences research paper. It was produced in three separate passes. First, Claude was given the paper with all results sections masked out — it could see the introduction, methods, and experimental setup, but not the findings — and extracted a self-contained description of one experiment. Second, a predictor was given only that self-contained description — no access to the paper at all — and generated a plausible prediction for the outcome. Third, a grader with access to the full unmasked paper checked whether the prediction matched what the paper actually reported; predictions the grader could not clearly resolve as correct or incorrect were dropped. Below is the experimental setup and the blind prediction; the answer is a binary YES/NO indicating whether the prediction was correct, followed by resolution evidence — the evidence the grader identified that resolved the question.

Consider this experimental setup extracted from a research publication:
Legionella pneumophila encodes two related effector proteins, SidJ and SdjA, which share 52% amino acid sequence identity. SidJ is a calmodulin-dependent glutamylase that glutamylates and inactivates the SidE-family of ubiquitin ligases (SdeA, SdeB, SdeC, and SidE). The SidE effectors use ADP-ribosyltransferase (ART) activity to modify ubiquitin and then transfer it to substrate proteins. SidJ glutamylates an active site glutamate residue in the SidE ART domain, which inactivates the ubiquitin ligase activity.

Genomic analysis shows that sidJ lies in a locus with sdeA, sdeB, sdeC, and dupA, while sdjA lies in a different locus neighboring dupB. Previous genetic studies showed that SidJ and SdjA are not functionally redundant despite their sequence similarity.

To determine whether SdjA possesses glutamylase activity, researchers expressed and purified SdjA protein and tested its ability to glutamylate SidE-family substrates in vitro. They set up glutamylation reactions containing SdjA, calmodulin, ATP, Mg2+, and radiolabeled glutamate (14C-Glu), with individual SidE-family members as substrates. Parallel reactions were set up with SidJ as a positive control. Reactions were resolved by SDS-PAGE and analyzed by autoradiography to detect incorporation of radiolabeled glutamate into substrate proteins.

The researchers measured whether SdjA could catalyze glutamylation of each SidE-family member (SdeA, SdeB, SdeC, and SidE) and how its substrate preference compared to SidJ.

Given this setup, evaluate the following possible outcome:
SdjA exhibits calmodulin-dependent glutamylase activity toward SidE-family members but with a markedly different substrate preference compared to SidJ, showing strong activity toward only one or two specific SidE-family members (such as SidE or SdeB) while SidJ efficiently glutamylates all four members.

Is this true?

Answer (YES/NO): NO